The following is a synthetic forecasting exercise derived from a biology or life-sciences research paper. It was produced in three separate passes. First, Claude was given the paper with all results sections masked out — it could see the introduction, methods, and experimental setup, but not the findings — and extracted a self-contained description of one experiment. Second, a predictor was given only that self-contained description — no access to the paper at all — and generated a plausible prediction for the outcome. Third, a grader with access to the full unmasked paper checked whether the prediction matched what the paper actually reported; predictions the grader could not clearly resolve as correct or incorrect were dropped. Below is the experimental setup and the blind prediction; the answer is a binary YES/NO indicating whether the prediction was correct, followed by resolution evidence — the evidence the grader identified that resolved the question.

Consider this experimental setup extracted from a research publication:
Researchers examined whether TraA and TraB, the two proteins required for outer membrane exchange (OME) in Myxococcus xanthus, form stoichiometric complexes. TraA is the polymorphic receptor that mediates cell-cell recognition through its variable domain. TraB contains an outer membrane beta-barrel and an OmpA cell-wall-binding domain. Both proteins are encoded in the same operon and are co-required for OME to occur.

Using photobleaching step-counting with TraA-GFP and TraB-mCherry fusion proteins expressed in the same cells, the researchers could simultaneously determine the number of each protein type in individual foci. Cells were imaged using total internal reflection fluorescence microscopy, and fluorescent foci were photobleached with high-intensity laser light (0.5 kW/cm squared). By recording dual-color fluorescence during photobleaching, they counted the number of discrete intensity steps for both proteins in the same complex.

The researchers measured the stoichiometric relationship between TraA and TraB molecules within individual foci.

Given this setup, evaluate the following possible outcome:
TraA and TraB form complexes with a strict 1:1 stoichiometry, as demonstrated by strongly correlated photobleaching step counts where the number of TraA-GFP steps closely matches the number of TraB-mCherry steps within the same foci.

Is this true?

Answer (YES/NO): YES